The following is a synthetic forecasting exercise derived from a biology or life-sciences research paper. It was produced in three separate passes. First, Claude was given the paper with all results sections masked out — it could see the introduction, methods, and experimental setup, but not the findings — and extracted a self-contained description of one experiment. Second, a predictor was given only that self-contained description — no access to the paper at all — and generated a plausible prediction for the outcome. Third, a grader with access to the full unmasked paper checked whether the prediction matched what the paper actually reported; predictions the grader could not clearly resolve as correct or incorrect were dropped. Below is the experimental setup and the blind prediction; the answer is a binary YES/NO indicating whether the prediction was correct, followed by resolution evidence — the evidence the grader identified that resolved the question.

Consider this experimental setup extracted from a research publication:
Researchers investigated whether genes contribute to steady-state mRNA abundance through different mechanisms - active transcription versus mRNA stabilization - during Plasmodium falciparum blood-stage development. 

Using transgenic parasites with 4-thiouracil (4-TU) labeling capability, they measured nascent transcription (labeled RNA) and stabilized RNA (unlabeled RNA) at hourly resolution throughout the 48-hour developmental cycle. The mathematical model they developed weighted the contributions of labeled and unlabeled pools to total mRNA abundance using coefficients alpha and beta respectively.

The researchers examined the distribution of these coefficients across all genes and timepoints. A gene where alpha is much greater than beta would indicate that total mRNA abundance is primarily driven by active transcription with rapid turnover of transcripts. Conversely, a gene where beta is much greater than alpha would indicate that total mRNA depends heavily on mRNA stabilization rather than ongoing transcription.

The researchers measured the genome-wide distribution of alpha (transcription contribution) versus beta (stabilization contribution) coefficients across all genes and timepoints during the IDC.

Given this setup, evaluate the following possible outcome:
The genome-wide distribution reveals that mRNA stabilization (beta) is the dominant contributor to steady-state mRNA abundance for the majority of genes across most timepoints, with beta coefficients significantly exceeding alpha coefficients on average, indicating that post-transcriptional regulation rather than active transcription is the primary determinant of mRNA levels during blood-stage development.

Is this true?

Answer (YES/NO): NO